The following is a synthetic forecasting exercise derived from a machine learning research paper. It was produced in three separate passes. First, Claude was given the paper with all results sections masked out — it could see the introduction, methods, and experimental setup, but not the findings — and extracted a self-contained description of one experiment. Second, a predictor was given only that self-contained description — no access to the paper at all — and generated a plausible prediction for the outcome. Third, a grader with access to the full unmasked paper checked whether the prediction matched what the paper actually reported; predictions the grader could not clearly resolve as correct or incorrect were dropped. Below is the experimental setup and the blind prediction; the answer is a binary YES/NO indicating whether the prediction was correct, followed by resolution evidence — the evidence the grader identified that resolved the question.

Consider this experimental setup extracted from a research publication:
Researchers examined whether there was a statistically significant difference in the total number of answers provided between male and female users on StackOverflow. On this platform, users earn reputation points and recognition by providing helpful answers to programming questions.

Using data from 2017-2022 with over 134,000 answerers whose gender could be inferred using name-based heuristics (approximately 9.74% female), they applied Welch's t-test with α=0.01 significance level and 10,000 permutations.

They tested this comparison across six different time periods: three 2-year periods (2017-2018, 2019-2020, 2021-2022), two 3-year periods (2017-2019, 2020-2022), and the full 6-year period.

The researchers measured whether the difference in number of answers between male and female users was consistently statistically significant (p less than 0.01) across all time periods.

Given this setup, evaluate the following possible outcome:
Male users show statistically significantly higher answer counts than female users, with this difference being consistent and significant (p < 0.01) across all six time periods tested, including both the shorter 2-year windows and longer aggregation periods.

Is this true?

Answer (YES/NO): NO